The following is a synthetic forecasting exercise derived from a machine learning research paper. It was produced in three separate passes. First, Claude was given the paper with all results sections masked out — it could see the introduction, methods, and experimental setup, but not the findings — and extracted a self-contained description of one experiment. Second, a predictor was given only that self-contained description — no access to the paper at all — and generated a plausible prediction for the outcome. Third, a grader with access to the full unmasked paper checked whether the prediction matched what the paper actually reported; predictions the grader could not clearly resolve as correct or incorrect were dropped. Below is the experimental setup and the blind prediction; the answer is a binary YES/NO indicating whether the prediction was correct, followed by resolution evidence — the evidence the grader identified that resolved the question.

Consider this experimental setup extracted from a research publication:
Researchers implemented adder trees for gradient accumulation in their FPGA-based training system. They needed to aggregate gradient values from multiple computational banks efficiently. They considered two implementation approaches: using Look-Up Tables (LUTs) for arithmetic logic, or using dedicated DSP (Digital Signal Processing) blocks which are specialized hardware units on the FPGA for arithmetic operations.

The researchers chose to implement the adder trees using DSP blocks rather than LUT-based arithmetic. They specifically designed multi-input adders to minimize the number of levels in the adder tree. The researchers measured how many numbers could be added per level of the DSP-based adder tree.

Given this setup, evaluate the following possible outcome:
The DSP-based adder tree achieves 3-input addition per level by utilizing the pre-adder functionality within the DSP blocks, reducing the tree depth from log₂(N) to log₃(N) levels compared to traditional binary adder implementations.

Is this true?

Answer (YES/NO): NO